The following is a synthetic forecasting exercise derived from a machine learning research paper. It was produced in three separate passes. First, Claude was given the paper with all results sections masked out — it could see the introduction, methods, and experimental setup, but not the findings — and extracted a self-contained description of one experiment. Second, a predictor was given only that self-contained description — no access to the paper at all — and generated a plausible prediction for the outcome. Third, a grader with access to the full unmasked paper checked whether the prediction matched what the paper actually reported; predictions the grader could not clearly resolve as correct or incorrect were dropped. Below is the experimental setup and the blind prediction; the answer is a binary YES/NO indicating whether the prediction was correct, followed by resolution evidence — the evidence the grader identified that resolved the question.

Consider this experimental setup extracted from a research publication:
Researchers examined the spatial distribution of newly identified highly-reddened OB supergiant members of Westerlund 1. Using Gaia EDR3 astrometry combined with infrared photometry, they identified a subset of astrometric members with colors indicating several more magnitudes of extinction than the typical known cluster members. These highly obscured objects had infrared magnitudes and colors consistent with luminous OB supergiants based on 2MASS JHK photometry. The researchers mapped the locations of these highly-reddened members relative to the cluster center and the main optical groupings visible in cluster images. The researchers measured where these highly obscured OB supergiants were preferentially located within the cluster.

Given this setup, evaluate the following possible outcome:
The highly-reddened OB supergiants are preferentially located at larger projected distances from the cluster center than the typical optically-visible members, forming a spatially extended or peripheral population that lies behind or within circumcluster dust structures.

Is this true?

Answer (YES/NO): NO